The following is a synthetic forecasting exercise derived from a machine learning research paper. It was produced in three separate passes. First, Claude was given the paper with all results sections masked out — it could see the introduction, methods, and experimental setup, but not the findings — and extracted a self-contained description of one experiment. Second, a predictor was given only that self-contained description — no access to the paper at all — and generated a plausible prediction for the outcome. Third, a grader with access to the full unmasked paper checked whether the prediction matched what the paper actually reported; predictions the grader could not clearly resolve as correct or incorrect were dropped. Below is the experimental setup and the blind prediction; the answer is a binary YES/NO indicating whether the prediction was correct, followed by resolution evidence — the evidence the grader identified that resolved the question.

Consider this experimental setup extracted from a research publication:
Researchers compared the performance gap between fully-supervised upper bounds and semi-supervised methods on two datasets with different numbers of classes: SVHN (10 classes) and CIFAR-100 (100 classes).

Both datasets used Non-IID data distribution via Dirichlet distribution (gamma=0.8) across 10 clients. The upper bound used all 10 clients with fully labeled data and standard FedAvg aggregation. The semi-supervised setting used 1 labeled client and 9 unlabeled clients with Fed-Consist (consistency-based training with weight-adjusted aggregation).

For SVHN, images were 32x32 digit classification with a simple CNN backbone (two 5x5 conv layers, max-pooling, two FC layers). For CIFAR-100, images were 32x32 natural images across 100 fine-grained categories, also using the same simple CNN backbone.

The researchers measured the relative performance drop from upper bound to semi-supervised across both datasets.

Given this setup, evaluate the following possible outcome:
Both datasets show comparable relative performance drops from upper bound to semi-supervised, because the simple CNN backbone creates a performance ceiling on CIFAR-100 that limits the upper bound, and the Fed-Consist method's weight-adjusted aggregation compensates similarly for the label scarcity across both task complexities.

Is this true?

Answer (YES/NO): NO